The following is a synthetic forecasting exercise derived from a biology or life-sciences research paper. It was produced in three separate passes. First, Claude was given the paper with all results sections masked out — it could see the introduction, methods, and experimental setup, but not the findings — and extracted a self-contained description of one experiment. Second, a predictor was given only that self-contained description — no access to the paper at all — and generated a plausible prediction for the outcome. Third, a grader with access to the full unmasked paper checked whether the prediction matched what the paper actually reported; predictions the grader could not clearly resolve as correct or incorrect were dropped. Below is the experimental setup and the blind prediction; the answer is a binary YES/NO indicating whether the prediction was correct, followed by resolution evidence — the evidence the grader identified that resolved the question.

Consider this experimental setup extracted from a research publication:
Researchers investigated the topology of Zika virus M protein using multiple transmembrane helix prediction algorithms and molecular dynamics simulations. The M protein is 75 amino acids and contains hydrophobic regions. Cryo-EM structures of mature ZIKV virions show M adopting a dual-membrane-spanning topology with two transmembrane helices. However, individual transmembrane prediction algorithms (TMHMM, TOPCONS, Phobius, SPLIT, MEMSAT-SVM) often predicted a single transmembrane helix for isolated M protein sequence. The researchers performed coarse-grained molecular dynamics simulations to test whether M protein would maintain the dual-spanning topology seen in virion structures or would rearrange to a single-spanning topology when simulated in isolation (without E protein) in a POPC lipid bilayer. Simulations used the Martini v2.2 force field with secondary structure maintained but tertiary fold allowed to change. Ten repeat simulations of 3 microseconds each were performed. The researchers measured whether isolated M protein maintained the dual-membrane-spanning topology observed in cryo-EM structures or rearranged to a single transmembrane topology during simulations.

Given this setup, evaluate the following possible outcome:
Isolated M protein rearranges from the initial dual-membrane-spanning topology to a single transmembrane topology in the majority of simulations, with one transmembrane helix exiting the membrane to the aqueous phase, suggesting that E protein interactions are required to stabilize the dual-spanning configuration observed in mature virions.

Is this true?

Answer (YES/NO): NO